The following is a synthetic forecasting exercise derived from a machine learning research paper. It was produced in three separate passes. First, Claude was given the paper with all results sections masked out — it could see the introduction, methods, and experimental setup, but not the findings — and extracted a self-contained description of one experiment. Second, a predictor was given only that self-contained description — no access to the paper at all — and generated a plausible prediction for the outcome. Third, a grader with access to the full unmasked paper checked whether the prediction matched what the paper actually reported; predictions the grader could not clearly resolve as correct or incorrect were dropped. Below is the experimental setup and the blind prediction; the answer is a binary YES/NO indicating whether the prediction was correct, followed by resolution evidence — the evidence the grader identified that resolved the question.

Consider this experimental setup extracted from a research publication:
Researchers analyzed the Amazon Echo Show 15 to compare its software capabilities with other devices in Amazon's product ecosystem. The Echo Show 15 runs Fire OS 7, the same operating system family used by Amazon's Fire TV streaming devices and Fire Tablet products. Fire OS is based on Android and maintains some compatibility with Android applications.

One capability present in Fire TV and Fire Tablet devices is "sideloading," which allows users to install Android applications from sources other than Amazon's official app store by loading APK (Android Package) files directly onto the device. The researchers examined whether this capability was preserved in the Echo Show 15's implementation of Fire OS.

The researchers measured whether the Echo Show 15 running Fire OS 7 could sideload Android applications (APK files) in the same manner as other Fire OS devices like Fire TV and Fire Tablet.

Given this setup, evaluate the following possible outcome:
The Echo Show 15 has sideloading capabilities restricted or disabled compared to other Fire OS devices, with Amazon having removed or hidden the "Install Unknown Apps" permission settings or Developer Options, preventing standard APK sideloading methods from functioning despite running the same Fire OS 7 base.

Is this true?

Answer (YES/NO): YES